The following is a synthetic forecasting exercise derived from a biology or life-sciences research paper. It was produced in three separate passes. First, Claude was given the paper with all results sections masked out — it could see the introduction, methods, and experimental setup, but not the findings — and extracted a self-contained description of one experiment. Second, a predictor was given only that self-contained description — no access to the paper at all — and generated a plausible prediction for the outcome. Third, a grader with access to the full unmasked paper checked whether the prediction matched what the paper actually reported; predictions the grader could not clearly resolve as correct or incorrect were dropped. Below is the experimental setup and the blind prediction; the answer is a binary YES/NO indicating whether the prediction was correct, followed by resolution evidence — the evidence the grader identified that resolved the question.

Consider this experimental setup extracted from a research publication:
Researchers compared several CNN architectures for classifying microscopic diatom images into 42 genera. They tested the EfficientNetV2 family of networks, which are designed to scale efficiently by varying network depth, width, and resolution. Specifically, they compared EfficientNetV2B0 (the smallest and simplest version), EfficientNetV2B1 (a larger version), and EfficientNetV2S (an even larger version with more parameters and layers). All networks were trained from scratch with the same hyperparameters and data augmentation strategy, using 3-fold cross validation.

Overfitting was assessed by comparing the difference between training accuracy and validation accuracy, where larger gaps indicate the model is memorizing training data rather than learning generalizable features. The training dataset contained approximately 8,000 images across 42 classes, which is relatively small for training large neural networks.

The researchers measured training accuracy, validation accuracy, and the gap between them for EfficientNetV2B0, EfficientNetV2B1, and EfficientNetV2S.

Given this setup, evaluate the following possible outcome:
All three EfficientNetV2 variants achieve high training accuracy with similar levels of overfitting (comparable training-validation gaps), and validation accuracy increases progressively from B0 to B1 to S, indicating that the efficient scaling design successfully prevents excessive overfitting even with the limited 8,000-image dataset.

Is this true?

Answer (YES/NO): NO